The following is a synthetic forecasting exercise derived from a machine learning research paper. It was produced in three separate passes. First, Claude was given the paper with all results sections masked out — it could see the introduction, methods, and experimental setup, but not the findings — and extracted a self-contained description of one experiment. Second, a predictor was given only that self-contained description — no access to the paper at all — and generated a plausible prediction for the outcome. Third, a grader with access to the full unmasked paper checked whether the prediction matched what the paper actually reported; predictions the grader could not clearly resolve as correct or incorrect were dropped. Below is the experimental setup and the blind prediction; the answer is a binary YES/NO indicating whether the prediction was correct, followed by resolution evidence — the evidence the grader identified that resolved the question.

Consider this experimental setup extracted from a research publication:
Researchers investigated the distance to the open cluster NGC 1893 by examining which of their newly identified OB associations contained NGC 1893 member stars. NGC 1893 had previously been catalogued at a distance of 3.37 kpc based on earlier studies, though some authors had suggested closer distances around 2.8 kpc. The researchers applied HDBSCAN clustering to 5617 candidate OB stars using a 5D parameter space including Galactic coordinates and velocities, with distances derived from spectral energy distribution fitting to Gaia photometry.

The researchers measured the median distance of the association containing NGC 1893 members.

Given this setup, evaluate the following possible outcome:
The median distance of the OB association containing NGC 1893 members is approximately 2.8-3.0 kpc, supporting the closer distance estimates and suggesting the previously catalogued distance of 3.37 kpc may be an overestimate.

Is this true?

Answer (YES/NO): YES